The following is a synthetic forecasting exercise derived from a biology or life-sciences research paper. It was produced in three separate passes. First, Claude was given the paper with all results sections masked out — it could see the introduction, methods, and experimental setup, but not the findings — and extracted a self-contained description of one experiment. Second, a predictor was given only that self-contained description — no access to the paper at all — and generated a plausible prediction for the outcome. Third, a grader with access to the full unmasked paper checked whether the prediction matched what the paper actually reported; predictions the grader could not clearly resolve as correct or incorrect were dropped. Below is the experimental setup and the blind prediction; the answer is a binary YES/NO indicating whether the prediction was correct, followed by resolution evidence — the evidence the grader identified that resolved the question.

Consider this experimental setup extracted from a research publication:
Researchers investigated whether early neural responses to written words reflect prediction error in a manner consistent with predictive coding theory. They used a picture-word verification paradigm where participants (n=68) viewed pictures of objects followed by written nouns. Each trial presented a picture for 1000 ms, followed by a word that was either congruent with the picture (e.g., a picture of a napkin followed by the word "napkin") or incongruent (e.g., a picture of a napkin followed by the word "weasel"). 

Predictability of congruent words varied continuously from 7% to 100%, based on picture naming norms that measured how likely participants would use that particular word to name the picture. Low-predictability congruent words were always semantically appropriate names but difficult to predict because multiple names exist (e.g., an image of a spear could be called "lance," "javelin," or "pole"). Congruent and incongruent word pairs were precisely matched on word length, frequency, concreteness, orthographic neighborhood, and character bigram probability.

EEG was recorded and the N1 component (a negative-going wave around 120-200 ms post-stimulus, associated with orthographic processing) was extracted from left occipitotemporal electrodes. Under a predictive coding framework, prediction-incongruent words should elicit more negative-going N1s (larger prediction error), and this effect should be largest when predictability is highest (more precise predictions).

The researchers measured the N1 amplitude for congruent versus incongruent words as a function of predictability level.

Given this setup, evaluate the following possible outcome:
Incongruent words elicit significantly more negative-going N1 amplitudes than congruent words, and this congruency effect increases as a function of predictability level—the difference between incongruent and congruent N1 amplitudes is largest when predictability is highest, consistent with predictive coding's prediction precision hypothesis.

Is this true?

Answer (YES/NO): NO